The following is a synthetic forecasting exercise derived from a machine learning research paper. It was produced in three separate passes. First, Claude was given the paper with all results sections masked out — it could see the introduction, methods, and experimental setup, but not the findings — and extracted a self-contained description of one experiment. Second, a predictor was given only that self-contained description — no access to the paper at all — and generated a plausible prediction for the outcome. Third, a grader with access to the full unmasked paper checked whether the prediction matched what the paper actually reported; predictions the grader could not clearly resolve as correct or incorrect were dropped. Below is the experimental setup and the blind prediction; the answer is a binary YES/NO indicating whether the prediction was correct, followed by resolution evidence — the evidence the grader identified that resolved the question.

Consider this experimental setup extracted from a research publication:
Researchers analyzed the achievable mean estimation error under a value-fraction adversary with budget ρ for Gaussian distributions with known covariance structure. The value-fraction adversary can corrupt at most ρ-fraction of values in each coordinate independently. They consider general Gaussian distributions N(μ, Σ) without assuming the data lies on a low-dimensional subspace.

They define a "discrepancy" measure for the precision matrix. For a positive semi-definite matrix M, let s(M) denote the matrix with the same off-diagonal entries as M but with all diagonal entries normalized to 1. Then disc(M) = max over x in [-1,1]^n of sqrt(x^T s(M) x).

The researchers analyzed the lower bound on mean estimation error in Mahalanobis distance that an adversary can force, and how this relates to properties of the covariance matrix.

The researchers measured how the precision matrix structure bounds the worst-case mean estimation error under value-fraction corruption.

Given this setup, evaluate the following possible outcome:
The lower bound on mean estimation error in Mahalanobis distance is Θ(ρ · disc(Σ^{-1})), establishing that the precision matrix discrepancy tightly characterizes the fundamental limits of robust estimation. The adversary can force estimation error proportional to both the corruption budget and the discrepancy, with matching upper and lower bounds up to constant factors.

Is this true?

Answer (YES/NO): NO